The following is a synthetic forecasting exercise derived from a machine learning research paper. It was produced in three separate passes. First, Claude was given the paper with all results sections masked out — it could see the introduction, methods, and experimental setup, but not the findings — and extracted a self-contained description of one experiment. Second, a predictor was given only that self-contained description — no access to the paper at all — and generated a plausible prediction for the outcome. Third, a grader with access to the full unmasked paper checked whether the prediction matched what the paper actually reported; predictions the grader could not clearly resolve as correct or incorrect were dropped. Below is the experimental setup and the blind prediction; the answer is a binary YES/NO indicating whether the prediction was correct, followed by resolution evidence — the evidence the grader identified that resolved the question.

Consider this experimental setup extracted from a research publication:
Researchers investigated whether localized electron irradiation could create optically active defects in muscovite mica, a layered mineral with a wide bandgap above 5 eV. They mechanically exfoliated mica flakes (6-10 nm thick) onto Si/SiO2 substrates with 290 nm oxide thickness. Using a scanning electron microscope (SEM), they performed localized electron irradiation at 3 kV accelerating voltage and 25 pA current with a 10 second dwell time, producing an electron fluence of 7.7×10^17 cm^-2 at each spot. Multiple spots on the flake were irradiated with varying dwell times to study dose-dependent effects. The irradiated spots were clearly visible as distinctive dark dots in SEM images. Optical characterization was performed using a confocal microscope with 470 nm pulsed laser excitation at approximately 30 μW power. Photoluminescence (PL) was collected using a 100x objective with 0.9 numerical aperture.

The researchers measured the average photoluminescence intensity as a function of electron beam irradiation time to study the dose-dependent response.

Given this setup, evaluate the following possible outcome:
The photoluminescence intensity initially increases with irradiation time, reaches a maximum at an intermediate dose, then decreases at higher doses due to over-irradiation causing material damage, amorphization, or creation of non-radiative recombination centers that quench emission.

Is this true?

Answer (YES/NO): NO